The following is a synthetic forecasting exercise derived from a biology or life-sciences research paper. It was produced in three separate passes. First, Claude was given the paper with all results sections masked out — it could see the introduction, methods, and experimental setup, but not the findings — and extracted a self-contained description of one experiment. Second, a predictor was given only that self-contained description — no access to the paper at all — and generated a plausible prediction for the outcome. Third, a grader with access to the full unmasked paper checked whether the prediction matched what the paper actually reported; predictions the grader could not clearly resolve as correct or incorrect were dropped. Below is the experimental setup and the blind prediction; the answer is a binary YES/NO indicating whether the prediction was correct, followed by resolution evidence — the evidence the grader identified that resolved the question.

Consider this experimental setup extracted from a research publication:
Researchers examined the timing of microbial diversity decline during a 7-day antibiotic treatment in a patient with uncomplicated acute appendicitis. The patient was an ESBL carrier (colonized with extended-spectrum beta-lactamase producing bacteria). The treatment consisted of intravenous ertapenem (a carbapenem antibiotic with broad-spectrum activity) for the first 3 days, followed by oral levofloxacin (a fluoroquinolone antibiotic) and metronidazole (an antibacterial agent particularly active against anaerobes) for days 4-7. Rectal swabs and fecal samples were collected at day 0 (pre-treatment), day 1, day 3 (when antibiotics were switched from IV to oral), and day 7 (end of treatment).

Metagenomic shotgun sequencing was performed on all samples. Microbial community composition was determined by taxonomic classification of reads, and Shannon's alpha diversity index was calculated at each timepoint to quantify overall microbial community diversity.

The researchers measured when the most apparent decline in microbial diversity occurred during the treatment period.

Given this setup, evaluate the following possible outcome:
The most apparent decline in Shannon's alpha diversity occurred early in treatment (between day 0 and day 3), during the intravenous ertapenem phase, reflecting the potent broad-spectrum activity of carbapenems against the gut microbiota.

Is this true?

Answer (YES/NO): NO